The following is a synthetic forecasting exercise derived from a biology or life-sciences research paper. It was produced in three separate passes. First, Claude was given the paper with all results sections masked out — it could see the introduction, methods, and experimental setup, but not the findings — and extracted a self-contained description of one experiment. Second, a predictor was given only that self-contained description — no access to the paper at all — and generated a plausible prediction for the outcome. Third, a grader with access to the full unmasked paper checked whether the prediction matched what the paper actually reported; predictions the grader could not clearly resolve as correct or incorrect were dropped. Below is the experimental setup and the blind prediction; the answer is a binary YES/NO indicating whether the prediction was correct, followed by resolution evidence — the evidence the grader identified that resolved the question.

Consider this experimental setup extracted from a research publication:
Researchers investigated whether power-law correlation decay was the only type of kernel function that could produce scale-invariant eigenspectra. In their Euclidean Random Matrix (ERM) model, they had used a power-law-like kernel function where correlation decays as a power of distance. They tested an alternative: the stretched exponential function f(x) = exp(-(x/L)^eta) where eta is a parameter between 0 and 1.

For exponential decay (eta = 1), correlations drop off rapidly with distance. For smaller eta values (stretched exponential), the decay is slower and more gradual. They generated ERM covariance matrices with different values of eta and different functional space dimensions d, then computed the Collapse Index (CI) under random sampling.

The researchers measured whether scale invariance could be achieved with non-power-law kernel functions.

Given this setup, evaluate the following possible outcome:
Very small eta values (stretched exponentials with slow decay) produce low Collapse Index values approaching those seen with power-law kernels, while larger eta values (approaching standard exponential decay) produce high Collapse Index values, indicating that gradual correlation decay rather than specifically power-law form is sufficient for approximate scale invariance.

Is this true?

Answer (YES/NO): YES